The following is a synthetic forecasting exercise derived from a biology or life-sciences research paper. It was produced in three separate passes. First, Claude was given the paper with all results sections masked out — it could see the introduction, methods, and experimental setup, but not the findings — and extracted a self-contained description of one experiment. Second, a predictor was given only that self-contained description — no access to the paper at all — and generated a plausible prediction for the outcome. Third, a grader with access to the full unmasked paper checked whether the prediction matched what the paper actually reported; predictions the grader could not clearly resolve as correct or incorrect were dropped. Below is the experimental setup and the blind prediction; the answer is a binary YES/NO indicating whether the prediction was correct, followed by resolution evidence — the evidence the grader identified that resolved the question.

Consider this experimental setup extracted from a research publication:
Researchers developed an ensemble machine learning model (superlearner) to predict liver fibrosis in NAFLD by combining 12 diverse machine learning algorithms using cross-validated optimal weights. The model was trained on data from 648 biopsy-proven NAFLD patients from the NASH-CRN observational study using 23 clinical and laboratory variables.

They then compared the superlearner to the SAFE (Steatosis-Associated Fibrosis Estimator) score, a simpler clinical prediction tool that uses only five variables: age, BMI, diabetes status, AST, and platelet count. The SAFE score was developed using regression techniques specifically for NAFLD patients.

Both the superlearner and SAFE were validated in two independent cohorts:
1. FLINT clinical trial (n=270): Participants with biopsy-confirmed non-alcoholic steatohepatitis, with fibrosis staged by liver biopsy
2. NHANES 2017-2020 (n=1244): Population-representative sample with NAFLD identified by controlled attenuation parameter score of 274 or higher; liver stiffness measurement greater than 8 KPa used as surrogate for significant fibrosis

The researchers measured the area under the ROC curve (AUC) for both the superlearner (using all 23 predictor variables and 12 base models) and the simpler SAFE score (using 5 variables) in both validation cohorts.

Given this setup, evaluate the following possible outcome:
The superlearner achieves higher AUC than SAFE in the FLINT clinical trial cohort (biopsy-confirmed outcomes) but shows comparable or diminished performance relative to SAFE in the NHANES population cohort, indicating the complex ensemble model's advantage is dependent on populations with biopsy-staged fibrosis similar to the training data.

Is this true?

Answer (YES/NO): NO